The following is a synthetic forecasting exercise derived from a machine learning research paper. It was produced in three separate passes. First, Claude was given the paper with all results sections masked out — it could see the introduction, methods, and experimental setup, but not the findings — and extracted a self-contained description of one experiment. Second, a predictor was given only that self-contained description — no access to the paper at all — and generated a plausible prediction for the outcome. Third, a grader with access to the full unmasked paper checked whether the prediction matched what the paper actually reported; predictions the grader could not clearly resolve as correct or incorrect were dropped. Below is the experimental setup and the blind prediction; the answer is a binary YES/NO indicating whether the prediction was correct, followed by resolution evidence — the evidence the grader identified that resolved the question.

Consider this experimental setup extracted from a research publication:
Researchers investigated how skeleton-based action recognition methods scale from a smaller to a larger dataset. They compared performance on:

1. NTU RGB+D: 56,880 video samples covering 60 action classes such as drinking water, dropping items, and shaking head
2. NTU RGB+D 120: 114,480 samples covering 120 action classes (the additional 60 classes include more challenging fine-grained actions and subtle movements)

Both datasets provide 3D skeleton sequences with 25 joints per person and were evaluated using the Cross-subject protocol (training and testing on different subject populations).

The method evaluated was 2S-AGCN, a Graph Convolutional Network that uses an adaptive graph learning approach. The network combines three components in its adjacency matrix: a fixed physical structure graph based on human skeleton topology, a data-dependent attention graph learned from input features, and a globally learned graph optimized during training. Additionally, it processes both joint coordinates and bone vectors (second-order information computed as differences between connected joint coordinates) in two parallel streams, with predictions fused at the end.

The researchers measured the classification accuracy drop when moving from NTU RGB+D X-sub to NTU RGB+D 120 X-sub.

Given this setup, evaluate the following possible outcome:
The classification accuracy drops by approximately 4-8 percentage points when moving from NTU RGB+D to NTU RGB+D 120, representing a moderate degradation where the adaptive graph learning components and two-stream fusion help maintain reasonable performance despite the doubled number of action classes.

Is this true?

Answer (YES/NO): YES